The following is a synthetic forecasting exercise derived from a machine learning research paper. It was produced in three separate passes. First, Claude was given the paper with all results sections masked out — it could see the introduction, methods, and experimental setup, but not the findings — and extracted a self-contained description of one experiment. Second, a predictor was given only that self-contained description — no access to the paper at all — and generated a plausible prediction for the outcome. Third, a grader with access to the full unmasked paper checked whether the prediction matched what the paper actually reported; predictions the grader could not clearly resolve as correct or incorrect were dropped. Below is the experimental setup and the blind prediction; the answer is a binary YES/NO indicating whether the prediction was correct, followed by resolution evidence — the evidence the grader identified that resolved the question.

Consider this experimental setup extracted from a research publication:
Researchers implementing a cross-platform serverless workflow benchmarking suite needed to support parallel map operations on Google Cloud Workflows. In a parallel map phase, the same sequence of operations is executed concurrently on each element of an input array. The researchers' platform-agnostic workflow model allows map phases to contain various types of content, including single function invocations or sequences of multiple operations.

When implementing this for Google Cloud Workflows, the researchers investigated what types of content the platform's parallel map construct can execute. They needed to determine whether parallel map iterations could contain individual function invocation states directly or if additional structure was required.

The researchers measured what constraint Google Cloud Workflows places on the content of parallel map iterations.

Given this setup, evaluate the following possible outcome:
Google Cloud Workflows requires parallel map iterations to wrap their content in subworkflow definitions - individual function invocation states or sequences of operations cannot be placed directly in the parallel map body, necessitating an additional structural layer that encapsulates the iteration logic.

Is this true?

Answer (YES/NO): YES